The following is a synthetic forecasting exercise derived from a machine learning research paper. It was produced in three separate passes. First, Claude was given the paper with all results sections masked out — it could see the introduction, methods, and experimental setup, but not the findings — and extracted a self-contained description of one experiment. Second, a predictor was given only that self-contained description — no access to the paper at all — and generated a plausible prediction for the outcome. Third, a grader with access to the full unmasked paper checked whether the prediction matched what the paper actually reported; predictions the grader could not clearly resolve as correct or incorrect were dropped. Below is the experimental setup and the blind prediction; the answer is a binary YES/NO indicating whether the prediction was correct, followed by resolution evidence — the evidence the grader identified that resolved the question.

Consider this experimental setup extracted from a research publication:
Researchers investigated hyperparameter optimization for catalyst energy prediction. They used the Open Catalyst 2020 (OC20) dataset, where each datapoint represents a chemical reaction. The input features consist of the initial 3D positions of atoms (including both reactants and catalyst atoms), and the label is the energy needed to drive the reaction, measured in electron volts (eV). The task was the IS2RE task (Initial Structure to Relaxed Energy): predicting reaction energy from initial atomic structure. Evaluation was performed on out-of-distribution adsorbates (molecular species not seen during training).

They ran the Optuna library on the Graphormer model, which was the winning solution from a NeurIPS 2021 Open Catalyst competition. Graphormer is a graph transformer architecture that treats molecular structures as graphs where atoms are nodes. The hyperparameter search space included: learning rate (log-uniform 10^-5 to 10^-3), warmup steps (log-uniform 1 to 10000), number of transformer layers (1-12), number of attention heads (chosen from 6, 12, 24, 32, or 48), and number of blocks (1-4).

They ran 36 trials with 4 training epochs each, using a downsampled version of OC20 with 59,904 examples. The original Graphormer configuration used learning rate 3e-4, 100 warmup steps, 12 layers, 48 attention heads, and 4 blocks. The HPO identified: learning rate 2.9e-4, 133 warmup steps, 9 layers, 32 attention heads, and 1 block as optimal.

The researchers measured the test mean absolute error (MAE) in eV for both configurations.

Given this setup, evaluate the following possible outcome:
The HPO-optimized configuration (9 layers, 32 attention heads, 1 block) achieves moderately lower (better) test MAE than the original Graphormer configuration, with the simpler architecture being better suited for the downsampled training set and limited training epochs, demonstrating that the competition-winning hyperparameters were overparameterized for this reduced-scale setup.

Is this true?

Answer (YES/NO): NO